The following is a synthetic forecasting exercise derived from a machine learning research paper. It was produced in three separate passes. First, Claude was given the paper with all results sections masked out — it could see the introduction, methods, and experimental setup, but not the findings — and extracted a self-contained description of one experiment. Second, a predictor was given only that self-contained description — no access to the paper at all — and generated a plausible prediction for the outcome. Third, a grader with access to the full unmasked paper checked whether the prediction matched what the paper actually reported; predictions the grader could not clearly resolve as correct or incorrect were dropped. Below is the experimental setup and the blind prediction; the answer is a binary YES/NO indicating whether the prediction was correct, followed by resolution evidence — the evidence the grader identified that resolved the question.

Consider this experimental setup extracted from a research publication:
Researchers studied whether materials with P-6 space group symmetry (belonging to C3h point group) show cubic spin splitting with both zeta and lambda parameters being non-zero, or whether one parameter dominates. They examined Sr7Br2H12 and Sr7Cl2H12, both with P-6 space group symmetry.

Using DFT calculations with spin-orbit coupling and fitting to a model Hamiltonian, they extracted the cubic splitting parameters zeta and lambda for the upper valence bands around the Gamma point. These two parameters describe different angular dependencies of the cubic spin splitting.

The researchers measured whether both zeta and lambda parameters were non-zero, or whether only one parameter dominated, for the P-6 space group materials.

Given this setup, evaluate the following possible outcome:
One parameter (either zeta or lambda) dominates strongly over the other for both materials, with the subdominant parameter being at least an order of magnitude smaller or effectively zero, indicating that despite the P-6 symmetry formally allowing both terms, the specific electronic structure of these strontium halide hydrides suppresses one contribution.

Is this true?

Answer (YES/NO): NO